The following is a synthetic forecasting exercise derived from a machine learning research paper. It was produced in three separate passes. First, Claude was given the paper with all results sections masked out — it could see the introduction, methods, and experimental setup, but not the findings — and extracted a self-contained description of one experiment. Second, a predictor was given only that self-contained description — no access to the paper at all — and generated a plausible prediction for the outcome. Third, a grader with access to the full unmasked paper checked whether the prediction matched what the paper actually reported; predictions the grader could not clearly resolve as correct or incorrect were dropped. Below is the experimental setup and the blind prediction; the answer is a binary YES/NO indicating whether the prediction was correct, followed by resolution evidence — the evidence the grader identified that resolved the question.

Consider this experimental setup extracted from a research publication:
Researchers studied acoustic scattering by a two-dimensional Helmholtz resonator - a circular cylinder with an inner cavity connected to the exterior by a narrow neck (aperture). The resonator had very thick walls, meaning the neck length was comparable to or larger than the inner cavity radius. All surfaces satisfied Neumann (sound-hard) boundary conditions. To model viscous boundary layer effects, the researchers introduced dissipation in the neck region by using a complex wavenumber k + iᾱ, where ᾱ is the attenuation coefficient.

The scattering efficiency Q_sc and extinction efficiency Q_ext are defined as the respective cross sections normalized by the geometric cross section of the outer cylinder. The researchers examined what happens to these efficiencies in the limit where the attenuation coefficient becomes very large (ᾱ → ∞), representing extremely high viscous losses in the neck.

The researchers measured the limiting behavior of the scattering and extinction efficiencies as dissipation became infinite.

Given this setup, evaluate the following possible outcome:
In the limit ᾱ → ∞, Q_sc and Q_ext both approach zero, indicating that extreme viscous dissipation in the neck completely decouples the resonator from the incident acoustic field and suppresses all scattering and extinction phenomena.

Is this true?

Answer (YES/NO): NO